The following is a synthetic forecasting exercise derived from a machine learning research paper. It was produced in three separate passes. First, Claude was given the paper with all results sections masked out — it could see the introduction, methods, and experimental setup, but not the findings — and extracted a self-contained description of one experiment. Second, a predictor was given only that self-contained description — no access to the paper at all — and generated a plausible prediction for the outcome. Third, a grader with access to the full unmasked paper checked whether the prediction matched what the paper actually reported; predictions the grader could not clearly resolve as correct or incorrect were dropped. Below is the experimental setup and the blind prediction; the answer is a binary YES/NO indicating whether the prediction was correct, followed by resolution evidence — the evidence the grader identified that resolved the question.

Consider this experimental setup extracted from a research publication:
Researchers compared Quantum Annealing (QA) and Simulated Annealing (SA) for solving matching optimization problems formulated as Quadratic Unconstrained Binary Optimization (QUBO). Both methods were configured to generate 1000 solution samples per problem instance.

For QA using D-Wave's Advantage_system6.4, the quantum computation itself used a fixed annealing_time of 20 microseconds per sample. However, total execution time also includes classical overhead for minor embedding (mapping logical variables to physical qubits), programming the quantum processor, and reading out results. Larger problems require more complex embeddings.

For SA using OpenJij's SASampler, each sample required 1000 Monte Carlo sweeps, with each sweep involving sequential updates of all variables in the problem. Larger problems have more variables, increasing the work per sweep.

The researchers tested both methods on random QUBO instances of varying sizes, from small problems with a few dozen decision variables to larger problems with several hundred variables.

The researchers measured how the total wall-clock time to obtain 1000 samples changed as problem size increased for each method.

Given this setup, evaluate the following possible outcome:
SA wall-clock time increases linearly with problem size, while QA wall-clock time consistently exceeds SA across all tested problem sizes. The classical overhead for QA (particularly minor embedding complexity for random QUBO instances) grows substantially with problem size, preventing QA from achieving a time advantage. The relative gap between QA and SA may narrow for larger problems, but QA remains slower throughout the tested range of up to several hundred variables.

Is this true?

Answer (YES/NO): NO